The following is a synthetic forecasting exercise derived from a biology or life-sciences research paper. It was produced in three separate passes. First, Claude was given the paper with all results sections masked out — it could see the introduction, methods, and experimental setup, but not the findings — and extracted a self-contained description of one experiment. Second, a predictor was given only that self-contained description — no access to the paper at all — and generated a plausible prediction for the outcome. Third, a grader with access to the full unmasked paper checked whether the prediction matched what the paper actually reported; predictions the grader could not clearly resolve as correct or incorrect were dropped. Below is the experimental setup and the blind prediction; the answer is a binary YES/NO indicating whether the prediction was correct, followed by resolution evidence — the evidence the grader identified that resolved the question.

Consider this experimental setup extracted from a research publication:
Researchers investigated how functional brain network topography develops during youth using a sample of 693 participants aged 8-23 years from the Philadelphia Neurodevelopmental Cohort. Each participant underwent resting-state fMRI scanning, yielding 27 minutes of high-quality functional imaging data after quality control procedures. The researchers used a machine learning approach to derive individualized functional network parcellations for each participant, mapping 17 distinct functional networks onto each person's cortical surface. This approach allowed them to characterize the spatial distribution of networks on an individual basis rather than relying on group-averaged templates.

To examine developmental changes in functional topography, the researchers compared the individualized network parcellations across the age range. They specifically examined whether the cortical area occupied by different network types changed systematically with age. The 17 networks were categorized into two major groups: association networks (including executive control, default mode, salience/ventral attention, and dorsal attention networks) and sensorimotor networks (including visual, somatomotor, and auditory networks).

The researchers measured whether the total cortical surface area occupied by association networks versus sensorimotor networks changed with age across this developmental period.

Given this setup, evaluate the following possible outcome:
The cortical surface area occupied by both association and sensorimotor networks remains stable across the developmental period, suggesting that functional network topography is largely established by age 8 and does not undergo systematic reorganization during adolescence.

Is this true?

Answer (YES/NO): NO